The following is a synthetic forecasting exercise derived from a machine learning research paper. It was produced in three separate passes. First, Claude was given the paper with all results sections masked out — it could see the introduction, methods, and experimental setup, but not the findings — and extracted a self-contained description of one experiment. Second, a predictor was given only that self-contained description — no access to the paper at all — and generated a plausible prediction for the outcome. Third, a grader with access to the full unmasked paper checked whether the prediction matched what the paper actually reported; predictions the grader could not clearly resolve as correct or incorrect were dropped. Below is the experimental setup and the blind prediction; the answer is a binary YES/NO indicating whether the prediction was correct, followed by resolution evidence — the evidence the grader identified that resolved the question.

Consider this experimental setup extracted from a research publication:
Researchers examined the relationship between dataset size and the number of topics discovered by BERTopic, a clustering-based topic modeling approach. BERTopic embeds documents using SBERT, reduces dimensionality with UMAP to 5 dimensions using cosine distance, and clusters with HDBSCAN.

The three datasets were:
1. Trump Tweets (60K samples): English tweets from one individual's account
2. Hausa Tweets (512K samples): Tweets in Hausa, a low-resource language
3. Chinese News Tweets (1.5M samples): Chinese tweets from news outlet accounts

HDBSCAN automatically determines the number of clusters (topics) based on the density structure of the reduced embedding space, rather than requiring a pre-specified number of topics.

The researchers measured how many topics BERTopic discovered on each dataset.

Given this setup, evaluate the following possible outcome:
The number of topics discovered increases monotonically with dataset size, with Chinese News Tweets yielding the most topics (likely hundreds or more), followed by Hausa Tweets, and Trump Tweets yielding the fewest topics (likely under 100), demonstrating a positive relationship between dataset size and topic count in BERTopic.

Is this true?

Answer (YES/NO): YES